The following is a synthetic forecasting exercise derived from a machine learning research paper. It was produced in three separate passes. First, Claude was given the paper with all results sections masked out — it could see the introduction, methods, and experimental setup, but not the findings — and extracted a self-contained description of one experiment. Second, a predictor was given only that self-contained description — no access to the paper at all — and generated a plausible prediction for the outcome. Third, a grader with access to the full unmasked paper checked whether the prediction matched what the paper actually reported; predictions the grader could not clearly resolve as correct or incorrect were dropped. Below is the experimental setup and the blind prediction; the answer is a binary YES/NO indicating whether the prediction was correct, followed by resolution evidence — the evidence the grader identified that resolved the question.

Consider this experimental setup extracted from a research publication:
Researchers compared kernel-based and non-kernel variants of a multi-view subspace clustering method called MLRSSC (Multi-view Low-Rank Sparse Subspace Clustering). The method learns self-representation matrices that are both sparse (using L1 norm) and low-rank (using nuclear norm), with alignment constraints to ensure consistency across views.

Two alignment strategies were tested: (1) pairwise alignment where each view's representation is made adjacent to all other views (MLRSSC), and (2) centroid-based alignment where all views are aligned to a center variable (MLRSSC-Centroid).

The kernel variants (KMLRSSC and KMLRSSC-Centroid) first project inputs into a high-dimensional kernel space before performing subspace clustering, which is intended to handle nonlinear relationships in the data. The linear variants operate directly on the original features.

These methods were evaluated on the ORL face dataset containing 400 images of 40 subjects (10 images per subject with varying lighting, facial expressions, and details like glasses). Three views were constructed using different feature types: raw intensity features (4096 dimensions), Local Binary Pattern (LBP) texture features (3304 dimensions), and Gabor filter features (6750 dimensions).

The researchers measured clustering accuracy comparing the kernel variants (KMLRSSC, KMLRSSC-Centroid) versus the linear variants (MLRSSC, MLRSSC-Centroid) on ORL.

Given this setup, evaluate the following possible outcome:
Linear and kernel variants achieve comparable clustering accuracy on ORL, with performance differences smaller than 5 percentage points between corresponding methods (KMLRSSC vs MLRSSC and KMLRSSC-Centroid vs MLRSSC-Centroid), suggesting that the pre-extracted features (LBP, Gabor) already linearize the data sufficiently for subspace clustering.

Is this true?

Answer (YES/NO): NO